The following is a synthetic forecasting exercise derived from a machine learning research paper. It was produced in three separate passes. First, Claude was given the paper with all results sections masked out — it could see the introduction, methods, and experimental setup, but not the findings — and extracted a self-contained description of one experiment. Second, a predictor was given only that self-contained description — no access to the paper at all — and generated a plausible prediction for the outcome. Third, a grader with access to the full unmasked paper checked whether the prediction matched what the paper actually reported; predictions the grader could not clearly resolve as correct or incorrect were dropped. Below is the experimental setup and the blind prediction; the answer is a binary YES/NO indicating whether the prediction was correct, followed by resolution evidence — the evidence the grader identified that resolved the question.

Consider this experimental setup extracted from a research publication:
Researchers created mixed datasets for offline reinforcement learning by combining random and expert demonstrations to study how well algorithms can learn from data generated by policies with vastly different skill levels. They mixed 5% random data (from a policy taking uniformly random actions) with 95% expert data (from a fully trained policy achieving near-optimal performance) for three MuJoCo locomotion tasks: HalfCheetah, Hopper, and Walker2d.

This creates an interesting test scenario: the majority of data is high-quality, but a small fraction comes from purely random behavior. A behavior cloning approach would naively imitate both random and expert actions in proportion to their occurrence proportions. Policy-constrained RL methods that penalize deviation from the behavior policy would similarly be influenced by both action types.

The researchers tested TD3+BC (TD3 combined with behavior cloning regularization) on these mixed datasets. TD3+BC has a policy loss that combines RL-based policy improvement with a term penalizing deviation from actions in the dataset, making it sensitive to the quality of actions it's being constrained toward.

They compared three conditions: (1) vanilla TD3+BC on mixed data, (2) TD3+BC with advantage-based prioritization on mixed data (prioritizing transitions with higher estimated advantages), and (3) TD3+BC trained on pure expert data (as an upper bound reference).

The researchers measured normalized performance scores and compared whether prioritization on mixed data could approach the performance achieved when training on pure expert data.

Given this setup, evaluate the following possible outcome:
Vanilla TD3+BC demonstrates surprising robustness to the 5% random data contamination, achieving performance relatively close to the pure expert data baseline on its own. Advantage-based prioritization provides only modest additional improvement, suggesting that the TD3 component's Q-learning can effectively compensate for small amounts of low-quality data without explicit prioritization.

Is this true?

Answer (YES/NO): NO